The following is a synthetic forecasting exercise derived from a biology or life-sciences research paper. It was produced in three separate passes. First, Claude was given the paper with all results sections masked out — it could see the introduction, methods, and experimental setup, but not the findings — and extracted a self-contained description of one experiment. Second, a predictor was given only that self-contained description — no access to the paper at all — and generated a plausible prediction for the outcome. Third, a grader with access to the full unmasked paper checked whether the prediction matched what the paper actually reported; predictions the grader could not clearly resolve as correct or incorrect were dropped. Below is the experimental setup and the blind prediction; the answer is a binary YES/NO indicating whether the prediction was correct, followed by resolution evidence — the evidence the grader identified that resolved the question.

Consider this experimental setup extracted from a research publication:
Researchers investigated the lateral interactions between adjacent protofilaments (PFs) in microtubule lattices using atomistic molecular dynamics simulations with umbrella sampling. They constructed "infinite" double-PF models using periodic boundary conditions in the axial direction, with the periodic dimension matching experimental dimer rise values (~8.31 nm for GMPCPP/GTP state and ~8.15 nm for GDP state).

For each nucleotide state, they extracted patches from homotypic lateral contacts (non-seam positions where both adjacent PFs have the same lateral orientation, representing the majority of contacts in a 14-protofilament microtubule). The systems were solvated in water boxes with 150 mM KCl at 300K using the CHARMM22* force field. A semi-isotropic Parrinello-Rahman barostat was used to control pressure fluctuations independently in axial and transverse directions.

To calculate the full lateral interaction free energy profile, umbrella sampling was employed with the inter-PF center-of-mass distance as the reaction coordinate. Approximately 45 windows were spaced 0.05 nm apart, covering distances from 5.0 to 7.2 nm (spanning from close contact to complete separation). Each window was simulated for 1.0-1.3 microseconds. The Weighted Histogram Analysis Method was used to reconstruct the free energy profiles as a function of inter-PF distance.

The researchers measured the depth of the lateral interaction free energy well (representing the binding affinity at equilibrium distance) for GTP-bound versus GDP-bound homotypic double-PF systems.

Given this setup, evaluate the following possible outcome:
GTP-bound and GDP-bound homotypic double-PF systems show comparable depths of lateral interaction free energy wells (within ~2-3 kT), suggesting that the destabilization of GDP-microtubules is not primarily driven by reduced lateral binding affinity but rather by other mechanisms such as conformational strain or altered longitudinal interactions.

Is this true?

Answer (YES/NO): NO